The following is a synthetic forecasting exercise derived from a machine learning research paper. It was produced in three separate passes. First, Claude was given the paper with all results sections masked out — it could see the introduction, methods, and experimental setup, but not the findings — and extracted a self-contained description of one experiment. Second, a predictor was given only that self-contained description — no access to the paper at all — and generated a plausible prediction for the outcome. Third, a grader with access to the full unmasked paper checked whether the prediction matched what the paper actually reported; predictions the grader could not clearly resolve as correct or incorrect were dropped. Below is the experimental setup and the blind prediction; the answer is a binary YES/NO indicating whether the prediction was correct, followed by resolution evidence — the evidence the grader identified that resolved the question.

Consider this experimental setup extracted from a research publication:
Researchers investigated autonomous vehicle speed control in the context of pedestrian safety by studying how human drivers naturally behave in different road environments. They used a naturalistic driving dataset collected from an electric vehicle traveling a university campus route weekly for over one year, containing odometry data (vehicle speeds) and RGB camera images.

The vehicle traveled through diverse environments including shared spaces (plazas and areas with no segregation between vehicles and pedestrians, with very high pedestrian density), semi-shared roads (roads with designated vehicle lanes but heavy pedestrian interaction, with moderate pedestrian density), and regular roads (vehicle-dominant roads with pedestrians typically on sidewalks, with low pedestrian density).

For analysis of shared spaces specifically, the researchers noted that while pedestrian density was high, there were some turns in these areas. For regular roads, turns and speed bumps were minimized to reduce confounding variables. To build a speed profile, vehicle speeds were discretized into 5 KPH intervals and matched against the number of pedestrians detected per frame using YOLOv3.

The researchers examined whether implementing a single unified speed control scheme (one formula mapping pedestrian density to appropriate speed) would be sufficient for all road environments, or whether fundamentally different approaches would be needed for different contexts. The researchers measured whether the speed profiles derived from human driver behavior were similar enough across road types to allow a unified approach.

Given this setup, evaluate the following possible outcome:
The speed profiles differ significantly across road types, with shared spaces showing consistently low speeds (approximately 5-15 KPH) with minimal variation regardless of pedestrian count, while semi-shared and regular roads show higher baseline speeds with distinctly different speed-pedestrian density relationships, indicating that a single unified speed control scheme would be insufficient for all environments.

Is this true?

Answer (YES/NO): NO